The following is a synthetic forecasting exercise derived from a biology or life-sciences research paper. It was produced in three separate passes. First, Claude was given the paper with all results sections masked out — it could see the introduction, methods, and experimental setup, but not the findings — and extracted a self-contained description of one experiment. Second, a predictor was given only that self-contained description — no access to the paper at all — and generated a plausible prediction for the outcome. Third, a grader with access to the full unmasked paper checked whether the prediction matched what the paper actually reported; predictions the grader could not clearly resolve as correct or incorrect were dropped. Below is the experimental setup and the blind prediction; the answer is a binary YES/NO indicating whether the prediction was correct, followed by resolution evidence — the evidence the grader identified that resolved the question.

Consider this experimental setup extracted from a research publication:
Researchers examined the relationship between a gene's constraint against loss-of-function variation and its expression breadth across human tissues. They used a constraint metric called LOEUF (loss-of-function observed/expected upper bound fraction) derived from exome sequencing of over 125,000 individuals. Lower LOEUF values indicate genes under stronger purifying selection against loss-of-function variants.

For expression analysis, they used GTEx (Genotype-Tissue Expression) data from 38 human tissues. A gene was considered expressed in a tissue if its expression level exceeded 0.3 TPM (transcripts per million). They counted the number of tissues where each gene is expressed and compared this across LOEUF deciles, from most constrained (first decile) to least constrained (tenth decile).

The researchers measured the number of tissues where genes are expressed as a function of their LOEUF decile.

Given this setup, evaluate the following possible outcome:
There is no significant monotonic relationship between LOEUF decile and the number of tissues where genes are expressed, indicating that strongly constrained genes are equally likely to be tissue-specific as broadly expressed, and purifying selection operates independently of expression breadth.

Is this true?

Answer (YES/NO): NO